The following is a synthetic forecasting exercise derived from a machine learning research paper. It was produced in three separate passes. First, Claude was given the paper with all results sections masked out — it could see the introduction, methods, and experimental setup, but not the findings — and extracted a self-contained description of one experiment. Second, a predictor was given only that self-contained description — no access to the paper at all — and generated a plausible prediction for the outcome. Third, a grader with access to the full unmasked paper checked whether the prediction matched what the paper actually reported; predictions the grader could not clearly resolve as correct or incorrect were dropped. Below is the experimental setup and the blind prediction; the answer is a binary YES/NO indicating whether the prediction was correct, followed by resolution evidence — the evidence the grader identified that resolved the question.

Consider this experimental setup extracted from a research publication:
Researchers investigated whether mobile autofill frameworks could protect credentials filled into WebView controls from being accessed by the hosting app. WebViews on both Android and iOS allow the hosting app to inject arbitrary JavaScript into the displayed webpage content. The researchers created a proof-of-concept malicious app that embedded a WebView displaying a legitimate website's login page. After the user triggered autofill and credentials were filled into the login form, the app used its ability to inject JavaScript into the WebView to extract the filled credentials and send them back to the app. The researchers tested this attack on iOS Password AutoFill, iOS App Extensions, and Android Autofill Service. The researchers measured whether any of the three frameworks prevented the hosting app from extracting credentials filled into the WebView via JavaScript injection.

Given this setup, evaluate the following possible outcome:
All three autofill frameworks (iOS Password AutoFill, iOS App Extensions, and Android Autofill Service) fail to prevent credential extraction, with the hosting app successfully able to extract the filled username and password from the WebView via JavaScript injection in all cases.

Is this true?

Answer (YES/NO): YES